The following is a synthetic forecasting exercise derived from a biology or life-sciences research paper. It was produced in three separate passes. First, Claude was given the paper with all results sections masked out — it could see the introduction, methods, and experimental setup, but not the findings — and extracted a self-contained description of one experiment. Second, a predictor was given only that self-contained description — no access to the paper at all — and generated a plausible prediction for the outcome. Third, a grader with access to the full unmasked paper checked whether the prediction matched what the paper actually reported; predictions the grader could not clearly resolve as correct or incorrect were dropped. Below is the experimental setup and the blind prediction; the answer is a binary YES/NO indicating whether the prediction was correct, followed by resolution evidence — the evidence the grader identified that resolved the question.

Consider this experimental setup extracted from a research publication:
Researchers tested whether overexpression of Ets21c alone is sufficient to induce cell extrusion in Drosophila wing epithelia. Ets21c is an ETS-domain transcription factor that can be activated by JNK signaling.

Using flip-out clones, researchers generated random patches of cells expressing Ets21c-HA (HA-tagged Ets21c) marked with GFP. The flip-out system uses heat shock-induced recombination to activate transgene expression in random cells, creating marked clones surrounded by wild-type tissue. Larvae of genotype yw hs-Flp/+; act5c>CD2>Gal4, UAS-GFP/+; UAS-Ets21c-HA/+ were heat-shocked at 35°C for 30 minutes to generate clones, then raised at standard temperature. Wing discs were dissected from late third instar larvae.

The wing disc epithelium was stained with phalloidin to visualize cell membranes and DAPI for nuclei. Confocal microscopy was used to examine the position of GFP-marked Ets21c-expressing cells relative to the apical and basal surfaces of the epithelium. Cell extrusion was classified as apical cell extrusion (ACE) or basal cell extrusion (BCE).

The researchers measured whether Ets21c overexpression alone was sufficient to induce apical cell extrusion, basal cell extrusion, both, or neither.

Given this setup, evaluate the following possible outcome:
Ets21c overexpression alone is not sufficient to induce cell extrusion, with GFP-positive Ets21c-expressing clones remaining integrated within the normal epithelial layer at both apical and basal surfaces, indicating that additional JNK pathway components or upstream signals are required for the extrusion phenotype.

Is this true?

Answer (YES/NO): NO